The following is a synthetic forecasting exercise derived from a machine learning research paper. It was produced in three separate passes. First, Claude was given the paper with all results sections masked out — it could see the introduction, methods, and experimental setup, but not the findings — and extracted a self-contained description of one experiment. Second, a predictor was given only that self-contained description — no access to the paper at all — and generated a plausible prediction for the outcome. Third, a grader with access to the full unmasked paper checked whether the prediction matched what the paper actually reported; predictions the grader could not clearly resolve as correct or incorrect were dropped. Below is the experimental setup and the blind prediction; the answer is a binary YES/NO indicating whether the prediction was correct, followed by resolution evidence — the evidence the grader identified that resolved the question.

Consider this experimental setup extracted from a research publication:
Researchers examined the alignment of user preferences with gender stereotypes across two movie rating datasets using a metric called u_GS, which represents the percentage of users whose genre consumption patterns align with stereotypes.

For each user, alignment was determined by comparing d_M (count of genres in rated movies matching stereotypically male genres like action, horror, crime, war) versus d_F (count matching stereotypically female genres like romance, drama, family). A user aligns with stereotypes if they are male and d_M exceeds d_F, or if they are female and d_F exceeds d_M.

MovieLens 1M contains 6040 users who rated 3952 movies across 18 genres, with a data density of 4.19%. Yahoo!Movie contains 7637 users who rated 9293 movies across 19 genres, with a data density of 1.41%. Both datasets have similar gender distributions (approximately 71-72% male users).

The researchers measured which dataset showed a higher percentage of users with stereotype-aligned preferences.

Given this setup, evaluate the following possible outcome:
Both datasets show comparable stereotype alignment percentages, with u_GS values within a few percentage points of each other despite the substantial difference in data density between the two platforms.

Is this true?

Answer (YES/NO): YES